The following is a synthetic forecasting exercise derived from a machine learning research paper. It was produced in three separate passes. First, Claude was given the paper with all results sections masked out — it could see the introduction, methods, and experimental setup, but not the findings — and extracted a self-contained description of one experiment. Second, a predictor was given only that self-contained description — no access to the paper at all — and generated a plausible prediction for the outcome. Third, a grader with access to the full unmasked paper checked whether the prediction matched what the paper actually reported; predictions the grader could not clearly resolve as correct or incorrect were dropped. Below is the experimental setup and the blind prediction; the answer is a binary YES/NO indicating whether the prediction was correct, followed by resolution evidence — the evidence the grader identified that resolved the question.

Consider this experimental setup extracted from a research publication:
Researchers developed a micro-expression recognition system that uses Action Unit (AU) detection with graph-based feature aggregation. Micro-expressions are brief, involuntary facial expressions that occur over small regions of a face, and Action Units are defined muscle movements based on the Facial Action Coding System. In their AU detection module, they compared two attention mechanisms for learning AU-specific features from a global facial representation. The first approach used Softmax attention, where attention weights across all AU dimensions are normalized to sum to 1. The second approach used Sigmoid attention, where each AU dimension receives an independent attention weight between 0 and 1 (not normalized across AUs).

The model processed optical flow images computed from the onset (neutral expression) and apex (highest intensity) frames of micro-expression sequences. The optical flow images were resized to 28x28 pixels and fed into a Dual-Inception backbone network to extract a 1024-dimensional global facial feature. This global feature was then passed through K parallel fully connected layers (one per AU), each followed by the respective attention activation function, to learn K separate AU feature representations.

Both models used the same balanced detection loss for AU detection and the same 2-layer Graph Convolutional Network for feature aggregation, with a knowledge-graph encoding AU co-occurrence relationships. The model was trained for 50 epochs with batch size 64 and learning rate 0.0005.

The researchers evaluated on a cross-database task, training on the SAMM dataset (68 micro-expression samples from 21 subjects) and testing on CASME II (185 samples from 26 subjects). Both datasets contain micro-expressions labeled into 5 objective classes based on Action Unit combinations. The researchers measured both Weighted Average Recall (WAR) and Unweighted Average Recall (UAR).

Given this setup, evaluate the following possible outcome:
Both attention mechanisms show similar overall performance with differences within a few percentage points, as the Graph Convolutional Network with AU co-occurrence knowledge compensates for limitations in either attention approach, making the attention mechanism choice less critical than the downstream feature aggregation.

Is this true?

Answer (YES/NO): YES